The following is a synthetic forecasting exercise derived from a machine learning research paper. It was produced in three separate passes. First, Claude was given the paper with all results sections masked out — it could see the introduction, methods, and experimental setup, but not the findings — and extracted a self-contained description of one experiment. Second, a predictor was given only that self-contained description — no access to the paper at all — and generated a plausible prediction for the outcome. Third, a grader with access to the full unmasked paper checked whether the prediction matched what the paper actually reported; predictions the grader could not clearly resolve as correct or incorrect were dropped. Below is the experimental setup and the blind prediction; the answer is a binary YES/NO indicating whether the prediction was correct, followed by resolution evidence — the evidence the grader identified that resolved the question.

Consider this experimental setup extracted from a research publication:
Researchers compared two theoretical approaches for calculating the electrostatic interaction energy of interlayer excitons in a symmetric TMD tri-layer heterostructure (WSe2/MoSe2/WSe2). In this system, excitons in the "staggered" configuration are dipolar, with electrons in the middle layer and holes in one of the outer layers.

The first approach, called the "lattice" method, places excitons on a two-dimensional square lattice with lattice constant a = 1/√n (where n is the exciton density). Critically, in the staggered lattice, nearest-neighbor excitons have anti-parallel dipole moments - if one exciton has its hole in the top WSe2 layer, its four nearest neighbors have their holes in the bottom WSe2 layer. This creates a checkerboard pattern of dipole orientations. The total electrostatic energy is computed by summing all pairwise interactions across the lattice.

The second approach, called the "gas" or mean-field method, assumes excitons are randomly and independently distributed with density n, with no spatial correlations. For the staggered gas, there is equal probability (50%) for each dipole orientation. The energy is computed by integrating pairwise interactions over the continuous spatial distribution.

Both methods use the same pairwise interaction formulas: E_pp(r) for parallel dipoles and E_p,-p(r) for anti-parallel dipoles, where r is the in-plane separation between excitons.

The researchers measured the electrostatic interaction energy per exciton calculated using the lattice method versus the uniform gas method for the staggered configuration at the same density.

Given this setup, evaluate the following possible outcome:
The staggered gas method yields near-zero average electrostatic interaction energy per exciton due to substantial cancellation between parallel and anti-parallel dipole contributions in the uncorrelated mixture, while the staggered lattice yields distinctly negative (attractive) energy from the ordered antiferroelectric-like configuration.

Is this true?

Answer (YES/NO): NO